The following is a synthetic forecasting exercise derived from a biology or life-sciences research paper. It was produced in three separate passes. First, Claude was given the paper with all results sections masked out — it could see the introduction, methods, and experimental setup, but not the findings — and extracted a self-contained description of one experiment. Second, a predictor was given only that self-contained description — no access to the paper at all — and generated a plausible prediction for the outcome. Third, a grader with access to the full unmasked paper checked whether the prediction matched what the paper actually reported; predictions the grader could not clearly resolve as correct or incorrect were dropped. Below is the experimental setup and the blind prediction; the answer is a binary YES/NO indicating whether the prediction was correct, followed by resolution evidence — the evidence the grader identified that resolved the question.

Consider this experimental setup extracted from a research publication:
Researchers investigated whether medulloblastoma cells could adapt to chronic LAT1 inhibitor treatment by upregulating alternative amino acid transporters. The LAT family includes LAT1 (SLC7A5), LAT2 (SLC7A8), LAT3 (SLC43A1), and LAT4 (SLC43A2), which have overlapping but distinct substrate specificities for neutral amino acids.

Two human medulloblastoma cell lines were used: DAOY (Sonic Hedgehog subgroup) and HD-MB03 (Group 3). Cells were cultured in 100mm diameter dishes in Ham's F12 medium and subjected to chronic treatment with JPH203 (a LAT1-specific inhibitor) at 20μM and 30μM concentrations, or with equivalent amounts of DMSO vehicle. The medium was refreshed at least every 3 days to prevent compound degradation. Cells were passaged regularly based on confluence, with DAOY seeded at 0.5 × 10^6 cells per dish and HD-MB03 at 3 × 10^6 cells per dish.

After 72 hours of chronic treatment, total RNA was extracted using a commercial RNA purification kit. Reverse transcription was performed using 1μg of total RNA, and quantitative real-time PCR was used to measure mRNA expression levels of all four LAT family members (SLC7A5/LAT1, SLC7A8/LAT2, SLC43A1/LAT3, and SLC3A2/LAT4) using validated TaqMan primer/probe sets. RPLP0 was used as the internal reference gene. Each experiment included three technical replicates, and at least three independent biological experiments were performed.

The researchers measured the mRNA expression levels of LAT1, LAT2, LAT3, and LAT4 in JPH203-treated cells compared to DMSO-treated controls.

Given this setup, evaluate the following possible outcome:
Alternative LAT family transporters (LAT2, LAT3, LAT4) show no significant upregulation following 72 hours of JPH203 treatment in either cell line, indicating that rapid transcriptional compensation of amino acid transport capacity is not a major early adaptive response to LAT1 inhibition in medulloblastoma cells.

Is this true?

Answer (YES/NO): NO